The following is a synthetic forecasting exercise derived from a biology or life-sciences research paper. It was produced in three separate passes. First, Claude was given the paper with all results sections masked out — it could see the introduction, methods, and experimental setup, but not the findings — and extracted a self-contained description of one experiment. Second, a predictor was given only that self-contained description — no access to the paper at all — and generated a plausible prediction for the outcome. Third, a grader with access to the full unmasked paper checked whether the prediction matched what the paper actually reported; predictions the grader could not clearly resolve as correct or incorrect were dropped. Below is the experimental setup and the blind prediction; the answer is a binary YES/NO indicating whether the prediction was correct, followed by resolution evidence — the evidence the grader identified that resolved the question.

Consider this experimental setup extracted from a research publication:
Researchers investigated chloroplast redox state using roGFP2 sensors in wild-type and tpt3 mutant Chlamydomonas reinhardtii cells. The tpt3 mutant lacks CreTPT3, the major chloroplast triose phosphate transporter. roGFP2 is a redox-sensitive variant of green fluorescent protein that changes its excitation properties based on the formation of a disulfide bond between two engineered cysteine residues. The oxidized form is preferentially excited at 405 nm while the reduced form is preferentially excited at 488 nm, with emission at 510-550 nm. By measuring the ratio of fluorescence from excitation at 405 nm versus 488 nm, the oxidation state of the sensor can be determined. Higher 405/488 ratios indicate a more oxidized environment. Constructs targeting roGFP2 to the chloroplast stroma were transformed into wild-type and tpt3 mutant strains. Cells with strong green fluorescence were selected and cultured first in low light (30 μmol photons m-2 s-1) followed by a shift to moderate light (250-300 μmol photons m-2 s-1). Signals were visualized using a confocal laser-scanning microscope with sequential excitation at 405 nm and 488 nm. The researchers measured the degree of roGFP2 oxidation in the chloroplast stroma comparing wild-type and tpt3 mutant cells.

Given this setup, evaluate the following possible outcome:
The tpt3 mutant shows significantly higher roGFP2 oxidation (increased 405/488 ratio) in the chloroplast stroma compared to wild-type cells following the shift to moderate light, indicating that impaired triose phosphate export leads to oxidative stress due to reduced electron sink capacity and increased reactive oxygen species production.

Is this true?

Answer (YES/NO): YES